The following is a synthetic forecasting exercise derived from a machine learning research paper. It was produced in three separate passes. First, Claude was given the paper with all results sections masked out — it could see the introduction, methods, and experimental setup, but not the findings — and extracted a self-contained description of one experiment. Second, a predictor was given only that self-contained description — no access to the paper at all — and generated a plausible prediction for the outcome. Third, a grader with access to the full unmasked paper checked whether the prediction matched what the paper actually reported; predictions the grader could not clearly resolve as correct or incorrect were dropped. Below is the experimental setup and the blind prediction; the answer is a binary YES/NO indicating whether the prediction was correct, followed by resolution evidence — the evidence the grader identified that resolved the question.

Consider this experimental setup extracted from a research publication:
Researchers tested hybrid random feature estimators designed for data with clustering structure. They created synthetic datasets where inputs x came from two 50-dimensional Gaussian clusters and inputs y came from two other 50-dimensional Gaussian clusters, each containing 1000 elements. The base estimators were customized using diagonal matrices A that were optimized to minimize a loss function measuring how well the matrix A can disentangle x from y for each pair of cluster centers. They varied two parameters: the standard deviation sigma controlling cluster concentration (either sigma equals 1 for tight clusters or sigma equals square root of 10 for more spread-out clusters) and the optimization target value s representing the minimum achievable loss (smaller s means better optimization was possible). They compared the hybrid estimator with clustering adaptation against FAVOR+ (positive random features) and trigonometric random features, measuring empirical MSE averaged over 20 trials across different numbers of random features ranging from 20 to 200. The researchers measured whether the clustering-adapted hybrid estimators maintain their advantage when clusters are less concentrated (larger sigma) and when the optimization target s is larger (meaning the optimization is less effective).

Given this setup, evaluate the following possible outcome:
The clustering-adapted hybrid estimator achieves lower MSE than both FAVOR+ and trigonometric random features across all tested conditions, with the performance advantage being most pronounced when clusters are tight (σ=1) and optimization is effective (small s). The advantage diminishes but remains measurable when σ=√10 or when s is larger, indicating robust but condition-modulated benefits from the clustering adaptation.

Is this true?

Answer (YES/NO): YES